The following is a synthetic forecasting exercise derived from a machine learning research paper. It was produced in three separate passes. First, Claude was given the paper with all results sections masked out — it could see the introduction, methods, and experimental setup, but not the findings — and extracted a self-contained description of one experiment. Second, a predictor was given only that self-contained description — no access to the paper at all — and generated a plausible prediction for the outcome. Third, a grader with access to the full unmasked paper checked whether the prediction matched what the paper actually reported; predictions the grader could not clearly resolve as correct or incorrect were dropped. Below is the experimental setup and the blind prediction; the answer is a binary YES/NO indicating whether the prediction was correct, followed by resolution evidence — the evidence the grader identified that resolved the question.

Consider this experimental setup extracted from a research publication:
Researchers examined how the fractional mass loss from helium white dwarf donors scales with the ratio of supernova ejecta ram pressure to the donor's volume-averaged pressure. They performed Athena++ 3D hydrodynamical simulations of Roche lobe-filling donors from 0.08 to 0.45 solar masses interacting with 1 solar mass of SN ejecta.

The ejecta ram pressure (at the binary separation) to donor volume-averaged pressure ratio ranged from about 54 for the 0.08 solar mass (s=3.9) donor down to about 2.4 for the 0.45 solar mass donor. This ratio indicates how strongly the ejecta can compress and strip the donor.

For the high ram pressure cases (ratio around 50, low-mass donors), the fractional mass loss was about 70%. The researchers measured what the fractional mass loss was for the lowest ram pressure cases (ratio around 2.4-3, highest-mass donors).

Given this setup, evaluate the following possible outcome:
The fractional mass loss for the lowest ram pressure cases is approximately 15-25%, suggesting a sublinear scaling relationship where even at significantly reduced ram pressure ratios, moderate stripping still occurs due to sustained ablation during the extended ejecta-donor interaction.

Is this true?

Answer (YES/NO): NO